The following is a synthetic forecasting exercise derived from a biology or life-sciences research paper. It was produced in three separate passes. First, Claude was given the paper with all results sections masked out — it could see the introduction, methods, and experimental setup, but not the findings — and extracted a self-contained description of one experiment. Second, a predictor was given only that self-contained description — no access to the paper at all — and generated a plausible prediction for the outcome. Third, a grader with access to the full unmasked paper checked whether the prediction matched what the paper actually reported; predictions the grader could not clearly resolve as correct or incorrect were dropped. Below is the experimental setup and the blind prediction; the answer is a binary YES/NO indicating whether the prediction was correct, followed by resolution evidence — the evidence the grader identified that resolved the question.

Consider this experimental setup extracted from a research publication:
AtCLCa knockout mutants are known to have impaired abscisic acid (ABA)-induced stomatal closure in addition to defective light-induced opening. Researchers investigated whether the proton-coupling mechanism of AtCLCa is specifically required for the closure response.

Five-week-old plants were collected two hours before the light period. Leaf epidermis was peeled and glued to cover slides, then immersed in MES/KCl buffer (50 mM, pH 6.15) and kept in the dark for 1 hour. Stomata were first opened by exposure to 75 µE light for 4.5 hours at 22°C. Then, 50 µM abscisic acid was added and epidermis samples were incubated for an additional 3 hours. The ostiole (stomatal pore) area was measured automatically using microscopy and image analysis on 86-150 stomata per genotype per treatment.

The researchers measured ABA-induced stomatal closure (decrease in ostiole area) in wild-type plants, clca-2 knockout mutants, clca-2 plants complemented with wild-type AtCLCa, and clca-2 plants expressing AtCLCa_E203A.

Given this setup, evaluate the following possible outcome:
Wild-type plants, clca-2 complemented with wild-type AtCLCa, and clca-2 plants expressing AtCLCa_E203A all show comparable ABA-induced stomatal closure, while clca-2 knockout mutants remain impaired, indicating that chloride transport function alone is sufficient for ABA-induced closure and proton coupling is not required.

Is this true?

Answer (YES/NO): NO